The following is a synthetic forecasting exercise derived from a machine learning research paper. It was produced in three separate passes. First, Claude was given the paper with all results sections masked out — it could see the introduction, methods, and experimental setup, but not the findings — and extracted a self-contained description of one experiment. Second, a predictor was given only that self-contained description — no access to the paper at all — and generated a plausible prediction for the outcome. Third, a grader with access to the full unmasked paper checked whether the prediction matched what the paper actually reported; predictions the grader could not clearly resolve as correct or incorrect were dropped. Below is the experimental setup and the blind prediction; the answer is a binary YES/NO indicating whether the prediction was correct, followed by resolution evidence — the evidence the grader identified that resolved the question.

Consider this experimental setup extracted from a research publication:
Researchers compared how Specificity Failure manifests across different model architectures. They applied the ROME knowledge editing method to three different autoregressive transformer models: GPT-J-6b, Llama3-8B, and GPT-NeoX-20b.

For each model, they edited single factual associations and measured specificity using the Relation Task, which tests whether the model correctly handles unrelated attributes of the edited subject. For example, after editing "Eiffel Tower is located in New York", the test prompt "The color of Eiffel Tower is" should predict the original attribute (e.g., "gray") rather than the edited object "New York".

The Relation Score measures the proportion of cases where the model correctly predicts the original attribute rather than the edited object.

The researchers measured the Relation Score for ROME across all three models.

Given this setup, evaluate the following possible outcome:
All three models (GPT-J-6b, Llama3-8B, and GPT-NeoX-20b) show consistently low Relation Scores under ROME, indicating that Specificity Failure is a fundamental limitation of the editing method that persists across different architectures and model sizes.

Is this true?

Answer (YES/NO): YES